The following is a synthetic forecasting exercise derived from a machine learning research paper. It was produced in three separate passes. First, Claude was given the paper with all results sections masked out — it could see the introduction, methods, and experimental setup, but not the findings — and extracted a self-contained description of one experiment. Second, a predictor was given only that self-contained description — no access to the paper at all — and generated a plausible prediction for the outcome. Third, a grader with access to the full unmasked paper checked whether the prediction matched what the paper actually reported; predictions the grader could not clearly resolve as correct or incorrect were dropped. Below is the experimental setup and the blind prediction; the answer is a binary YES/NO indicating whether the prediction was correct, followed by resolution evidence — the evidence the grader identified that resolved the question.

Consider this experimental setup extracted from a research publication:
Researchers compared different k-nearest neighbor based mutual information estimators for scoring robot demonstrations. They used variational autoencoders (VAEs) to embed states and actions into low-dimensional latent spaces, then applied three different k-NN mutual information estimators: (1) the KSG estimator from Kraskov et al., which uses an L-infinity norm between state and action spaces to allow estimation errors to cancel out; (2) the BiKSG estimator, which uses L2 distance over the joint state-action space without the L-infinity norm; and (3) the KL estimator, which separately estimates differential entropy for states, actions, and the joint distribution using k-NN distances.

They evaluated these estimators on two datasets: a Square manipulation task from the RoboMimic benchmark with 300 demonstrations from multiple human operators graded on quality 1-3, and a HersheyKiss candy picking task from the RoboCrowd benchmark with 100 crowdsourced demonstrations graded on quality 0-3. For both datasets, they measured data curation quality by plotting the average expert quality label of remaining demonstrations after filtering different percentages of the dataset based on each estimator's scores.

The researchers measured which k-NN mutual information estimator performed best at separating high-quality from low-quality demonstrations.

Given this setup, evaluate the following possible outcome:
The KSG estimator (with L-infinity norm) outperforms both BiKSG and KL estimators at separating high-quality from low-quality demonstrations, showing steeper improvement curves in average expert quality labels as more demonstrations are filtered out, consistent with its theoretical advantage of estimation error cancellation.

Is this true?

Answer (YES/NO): YES